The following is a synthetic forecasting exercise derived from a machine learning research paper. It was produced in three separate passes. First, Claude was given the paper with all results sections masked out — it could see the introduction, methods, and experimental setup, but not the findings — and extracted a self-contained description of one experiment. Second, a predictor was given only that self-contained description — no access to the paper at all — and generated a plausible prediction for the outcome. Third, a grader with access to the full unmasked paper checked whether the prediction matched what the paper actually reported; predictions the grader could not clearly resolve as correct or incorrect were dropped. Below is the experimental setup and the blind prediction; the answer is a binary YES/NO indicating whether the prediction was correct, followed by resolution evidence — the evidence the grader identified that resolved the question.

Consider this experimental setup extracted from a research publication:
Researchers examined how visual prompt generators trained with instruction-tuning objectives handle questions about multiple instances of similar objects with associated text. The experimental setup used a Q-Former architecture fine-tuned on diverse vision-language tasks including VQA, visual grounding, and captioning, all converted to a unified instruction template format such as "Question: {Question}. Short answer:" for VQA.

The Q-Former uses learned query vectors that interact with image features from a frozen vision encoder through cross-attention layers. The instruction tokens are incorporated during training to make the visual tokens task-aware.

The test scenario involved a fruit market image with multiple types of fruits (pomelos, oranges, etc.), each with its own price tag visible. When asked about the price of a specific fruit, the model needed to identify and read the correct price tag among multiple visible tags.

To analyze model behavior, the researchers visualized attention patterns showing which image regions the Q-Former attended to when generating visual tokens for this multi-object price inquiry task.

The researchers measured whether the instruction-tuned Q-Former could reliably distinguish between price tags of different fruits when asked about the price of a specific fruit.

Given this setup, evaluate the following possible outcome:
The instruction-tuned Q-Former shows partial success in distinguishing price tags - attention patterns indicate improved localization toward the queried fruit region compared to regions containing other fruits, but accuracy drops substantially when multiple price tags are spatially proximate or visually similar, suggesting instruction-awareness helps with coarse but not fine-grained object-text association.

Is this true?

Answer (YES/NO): NO